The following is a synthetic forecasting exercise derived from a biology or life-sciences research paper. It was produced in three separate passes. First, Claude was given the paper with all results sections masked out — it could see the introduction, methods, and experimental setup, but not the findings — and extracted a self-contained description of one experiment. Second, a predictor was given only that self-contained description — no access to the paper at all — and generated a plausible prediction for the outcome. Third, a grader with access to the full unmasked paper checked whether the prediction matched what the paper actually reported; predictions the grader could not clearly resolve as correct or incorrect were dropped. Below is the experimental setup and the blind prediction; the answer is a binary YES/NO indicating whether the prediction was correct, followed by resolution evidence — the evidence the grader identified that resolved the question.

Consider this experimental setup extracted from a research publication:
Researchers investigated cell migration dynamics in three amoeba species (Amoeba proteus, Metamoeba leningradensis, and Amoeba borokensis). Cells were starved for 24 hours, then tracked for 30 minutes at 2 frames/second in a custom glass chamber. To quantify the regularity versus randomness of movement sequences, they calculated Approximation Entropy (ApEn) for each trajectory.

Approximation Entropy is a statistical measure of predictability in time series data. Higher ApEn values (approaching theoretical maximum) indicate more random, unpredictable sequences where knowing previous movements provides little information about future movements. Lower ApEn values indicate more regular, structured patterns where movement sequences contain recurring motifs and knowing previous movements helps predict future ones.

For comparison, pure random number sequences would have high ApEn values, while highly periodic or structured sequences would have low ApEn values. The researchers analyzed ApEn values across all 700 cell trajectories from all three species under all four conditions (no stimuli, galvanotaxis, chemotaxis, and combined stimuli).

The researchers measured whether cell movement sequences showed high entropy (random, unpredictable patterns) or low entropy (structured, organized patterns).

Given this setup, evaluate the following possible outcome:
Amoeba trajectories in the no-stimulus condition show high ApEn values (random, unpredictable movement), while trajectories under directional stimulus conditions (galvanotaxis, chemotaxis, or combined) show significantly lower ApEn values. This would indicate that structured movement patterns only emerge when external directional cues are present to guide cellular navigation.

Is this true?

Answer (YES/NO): NO